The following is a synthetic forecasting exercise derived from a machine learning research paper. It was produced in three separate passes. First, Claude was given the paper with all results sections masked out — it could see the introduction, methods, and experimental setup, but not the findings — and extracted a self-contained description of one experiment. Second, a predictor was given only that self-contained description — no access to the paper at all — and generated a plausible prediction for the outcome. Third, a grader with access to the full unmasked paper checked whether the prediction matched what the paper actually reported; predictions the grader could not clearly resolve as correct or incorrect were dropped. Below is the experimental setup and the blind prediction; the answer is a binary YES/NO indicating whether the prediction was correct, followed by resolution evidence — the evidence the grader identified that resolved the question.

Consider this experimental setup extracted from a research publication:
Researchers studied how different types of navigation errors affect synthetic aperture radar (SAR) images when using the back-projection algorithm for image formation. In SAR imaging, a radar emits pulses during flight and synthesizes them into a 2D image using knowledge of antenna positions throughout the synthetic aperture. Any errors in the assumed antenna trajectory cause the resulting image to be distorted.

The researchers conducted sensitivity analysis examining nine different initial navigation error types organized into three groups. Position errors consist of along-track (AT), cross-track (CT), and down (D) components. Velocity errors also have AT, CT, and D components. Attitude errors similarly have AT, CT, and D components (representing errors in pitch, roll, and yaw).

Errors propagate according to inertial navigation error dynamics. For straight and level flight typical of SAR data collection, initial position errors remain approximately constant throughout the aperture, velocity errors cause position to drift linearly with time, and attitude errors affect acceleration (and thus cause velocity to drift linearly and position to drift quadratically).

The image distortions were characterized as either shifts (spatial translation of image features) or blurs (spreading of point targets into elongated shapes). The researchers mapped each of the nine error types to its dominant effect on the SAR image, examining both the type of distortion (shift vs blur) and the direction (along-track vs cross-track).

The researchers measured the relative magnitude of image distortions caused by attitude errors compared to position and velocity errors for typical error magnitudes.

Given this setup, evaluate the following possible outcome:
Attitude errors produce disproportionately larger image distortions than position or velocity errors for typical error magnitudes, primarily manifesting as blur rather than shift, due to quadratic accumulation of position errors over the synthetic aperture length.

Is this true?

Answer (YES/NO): NO